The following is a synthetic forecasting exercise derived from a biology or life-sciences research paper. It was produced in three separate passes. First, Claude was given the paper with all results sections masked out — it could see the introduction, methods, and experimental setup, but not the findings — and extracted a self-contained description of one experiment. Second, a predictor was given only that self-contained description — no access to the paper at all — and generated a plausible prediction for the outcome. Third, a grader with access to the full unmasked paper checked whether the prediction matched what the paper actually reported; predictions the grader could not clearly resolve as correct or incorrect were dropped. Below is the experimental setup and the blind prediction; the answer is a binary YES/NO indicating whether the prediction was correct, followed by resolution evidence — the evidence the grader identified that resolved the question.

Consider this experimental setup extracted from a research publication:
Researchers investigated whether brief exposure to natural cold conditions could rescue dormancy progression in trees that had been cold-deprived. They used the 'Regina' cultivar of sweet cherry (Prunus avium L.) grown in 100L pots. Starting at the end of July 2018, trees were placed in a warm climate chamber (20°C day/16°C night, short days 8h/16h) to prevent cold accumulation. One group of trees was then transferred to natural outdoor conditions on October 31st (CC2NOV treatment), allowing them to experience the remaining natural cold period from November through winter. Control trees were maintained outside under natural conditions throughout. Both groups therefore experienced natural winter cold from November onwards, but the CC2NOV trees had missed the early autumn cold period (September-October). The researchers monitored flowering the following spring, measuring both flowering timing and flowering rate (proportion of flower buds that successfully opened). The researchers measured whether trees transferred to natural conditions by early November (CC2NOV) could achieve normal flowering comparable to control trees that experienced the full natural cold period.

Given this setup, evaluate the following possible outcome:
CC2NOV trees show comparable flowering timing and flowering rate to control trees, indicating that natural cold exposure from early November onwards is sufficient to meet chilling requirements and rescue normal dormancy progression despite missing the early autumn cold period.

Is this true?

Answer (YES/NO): YES